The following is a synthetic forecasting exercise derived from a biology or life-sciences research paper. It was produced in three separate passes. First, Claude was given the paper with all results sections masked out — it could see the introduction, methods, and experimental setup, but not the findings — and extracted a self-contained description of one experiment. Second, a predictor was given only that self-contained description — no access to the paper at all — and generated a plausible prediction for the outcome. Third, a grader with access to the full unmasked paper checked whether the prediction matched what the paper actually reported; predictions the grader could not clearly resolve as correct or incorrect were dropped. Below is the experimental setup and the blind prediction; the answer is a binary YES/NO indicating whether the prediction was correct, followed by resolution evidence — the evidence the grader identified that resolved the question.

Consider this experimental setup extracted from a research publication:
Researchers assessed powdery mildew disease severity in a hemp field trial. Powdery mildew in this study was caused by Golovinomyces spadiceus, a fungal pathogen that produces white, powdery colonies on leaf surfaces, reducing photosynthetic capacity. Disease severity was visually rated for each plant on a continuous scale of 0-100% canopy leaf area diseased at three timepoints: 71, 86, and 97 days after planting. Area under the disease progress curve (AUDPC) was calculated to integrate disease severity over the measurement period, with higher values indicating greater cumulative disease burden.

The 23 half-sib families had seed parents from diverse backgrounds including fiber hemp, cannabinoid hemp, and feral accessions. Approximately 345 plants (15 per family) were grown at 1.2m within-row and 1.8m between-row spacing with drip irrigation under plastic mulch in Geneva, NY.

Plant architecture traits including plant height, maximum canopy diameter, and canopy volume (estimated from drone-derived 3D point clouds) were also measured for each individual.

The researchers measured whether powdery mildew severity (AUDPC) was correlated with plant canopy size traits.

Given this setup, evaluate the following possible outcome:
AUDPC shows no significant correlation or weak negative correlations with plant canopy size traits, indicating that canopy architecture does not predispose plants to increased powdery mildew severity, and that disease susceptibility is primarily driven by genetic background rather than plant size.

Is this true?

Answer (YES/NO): NO